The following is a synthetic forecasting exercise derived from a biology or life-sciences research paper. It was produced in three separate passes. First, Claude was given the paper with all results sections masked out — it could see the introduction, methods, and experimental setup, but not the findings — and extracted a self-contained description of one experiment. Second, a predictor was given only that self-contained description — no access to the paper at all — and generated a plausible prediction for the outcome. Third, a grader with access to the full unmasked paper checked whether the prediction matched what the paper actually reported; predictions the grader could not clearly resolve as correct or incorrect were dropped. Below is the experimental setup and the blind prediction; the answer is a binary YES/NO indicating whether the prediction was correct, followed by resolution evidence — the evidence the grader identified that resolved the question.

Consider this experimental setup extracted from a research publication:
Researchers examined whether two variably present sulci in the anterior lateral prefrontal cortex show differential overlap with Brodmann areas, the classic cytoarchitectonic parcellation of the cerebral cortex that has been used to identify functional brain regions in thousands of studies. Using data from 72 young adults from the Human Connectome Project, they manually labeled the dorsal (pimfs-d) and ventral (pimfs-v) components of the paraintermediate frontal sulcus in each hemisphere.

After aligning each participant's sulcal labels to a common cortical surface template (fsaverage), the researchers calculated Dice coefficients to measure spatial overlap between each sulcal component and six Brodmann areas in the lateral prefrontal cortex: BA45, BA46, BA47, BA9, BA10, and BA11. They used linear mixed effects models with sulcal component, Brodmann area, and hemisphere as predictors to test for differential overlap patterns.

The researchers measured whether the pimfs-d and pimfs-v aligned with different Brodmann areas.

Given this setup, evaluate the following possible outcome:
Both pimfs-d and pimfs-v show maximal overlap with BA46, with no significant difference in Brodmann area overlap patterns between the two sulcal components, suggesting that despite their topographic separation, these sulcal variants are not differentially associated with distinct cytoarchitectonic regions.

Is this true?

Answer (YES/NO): NO